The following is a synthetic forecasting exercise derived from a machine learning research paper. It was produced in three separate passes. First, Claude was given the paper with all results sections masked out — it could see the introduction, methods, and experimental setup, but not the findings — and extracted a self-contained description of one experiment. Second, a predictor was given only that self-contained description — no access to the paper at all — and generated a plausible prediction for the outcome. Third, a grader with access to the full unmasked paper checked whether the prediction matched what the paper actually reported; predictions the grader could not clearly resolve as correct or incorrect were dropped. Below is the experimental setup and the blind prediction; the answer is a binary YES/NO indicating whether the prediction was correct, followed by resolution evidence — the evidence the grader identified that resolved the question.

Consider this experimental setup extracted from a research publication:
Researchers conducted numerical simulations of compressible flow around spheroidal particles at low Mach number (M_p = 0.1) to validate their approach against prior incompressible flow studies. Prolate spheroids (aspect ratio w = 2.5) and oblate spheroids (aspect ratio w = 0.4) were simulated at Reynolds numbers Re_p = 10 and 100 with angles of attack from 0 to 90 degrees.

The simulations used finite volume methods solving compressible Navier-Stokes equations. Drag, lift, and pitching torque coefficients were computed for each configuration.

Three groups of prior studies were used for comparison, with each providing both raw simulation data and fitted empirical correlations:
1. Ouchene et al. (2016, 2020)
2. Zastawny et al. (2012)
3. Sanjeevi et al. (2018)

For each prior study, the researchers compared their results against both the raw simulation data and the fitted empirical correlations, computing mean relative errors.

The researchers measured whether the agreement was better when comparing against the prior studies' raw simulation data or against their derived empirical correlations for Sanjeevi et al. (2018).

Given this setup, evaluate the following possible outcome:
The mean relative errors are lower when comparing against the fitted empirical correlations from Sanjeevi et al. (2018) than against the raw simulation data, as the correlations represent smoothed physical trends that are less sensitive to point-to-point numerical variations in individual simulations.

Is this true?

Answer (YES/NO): NO